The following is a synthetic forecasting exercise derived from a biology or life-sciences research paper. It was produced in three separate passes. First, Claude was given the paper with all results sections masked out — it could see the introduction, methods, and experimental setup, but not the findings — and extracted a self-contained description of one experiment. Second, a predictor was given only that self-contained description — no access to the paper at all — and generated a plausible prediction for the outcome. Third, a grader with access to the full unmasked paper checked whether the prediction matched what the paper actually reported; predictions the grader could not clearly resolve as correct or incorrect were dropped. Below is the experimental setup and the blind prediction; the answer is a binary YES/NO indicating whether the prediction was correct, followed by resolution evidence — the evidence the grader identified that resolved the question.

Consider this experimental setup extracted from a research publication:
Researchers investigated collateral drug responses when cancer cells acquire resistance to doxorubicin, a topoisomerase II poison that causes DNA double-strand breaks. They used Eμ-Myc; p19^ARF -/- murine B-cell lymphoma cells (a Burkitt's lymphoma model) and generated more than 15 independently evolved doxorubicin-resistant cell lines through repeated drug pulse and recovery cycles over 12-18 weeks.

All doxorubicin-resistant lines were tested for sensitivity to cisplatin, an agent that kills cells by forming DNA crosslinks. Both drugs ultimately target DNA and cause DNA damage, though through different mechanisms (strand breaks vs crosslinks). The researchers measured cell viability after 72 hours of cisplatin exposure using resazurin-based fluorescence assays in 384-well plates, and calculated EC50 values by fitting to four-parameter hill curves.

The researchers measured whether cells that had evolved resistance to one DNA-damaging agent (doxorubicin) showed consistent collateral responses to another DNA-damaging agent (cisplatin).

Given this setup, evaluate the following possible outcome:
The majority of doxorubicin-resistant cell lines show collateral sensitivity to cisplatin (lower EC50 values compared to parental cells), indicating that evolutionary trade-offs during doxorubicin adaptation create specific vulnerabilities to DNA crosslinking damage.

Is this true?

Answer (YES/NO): NO